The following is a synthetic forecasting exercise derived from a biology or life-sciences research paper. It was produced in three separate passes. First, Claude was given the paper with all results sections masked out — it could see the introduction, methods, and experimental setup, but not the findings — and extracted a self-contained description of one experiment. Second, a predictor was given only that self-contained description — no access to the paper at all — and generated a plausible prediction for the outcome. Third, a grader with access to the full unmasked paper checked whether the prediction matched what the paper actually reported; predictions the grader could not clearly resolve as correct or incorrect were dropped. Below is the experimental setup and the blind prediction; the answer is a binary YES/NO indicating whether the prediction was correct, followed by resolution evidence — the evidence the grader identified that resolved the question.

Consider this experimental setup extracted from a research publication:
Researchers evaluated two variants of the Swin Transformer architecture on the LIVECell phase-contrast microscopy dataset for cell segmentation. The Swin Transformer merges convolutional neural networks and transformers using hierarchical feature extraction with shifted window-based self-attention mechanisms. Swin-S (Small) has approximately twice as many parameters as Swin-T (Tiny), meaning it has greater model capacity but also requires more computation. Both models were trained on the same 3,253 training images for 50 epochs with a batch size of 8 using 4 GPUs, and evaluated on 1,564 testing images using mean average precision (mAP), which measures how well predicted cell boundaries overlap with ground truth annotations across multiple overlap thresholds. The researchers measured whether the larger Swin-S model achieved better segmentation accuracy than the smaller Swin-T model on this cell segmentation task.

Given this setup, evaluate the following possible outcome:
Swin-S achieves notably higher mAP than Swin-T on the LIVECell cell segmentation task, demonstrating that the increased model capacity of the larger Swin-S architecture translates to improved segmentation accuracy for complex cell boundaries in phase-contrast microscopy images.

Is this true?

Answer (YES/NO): NO